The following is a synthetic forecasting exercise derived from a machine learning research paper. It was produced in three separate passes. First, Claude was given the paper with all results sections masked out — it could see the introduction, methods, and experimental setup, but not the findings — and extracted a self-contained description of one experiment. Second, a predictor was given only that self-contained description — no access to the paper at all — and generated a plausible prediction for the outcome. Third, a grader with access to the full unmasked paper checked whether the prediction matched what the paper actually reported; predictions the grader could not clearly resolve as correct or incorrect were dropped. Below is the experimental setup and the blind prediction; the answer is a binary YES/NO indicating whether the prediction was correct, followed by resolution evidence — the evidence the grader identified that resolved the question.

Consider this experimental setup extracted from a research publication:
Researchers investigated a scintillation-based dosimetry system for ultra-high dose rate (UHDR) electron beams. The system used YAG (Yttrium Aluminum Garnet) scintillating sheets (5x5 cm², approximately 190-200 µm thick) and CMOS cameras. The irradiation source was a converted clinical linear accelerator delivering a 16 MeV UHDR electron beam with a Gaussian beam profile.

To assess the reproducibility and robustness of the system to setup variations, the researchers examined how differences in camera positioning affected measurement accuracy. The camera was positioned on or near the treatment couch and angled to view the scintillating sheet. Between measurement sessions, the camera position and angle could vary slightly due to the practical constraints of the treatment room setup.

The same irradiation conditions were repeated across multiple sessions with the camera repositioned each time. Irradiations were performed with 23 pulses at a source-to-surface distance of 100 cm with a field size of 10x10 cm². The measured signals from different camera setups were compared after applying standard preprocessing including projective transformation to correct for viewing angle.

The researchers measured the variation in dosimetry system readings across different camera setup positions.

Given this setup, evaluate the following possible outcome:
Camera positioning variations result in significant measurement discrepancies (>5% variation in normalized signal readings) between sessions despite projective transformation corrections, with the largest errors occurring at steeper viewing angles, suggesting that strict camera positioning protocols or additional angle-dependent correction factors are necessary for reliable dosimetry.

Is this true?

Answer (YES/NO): NO